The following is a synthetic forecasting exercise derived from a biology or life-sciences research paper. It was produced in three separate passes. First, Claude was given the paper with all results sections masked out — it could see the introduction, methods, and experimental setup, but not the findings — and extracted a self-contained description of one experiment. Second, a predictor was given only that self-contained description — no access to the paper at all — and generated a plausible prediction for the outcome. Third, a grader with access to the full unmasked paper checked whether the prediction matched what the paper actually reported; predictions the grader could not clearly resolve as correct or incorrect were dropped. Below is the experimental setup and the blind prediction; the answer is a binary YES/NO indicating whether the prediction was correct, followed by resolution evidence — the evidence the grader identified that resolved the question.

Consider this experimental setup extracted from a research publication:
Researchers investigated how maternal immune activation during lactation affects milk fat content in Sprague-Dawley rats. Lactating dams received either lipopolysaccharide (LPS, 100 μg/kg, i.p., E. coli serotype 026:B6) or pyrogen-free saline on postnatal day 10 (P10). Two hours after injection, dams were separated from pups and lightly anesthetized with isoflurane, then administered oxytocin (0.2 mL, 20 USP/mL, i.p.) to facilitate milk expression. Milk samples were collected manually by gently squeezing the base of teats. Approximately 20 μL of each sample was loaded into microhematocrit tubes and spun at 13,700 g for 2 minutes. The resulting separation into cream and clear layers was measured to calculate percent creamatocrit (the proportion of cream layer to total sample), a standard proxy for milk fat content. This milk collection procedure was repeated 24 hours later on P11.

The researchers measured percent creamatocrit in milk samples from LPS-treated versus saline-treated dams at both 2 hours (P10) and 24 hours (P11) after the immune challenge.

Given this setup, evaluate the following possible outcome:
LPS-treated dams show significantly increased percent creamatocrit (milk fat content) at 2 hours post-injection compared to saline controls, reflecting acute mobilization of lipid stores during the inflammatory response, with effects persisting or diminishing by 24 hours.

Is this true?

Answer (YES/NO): NO